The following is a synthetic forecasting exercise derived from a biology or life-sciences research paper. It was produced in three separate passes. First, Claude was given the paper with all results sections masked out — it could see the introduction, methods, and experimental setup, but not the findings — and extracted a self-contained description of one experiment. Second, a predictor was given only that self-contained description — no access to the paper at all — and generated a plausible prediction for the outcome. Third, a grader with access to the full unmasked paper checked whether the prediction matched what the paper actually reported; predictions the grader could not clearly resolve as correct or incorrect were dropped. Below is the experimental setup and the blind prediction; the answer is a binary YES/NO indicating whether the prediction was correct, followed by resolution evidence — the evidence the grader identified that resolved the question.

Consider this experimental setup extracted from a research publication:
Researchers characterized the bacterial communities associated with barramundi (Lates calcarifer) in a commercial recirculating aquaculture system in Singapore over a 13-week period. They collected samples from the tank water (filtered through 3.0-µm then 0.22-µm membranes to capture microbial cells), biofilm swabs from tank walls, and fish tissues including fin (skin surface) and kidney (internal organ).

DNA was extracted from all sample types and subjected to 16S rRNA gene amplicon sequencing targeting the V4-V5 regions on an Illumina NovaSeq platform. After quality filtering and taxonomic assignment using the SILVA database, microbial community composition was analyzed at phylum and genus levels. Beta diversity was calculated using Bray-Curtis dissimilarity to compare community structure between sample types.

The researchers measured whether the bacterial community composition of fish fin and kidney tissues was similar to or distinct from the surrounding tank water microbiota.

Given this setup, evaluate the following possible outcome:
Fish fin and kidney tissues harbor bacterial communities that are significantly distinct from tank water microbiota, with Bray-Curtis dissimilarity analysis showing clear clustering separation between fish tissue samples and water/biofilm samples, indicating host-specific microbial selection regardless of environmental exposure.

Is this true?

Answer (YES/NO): YES